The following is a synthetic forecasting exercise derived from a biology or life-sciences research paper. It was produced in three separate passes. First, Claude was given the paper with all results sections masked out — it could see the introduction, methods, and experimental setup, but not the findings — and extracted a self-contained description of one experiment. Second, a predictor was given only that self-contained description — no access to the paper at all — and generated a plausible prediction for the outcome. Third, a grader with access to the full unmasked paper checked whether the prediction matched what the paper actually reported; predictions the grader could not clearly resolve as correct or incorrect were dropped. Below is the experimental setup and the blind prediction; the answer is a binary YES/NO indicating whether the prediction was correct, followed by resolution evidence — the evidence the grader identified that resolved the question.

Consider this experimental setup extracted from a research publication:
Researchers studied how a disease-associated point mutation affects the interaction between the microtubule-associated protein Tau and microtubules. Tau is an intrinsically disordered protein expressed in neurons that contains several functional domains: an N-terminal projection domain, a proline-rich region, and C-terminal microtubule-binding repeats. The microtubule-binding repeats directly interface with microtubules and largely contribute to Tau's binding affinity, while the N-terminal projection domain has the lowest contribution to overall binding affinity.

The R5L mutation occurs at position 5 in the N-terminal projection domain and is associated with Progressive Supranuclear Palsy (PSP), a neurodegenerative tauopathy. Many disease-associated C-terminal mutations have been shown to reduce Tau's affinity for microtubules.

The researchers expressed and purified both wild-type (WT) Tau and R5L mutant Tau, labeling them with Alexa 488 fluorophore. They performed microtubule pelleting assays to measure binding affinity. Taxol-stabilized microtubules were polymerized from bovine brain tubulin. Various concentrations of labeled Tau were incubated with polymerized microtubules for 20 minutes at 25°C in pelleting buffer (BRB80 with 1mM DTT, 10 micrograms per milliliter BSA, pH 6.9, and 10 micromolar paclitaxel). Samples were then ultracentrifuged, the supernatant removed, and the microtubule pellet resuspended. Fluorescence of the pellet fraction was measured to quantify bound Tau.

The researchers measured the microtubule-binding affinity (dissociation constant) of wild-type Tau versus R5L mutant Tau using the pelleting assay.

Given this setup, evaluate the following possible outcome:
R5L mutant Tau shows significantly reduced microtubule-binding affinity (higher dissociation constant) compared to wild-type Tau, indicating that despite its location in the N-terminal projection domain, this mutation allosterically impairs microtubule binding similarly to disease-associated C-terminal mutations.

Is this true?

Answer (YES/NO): NO